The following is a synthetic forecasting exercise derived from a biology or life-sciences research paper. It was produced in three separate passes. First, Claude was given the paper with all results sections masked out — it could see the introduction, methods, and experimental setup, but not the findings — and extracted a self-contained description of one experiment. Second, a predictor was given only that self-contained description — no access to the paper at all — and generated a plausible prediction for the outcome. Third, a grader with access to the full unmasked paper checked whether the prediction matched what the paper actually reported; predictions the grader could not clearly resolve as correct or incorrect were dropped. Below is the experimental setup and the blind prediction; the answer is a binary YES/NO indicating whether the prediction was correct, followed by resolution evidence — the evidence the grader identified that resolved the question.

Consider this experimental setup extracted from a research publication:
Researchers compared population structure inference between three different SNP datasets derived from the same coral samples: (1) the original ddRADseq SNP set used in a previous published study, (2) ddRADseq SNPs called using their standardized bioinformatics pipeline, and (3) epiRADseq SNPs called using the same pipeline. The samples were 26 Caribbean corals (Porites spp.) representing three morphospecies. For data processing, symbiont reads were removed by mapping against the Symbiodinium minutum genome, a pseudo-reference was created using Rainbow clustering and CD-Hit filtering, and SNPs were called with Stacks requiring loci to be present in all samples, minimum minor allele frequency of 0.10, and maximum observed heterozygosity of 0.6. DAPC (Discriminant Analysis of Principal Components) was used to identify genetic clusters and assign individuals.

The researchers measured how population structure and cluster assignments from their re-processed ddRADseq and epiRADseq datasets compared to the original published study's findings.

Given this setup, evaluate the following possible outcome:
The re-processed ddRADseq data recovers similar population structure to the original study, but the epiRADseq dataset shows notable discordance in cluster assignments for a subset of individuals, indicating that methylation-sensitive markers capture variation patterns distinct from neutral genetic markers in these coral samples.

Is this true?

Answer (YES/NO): NO